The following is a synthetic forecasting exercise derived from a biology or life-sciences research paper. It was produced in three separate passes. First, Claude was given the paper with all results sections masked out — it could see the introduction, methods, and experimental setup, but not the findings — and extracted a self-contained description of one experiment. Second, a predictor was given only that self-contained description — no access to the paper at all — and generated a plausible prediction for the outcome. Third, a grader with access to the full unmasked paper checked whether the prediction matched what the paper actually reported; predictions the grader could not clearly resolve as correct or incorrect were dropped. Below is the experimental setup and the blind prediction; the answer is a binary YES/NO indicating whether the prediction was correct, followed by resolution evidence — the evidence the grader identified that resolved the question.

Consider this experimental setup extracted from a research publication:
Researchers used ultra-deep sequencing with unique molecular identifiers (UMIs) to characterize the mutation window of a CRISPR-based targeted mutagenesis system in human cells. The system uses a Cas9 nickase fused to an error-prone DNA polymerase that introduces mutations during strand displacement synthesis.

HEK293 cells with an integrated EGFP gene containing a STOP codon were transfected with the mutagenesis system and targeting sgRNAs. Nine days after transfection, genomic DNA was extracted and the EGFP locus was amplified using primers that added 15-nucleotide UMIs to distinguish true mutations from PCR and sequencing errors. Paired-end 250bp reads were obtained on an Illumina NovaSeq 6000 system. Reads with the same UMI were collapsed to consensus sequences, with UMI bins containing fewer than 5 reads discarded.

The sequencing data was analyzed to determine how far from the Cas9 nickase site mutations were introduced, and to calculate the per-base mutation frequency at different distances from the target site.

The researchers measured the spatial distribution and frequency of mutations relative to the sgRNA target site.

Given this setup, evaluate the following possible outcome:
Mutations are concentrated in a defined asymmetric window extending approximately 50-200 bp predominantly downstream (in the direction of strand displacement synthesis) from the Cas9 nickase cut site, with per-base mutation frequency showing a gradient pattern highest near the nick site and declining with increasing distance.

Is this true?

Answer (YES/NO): NO